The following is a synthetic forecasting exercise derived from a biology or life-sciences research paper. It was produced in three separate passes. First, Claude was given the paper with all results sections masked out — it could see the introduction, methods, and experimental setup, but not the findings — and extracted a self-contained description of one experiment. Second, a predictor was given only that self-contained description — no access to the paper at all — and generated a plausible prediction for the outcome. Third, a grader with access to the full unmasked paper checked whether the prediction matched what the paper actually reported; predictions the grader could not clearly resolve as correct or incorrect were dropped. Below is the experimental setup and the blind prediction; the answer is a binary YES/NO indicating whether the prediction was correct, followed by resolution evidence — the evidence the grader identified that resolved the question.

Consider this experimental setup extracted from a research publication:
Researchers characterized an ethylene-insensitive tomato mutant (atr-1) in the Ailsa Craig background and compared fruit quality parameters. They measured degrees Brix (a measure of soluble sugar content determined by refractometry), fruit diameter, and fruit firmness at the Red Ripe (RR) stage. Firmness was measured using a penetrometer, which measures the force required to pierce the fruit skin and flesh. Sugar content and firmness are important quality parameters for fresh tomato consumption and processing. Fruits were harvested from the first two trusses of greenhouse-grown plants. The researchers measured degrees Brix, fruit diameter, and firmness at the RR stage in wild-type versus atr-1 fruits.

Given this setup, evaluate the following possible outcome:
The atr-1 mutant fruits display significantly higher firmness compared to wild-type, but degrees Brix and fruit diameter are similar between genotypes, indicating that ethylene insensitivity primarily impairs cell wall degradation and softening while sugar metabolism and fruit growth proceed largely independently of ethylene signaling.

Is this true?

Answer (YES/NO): NO